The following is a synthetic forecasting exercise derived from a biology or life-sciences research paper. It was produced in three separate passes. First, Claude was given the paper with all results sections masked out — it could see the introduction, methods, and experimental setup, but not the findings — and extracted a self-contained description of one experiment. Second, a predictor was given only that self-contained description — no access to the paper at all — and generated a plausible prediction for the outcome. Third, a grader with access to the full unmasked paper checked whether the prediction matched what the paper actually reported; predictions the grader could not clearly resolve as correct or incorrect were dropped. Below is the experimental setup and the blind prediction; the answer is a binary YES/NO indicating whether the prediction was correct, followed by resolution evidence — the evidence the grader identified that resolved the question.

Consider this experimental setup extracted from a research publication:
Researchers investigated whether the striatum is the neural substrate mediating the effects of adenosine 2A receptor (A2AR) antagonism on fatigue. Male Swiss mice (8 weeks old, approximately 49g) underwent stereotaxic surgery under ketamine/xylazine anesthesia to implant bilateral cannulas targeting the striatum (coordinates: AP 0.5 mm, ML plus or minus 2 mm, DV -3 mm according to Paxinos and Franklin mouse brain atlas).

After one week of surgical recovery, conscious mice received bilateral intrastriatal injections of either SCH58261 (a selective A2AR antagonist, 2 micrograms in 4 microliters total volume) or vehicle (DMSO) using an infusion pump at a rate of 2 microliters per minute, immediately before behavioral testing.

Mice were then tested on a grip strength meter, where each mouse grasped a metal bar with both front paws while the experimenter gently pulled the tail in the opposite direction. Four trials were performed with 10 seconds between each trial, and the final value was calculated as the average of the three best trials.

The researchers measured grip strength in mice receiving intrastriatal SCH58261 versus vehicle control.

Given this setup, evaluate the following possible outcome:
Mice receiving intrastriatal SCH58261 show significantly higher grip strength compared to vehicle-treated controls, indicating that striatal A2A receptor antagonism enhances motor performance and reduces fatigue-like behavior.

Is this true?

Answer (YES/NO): NO